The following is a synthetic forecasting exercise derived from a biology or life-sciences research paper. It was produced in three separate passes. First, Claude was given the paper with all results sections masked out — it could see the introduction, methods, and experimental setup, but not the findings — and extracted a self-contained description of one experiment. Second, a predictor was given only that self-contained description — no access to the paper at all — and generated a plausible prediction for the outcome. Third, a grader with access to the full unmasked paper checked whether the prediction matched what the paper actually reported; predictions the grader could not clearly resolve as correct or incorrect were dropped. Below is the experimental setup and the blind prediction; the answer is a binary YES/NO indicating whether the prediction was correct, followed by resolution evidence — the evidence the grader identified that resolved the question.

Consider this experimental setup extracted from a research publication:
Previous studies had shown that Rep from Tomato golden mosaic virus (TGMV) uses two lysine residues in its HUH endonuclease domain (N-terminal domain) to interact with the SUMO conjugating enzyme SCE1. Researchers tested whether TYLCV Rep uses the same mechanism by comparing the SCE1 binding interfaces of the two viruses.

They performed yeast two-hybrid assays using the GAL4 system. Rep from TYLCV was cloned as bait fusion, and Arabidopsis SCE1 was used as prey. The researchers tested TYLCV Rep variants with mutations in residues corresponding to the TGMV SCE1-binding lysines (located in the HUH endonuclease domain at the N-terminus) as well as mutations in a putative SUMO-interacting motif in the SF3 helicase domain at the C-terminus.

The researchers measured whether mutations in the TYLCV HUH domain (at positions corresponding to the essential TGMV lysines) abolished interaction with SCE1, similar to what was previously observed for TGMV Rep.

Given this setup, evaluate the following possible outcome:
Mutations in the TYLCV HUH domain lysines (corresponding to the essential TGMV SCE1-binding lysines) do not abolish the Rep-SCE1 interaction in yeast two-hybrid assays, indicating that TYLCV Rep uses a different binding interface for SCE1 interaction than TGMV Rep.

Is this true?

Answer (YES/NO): YES